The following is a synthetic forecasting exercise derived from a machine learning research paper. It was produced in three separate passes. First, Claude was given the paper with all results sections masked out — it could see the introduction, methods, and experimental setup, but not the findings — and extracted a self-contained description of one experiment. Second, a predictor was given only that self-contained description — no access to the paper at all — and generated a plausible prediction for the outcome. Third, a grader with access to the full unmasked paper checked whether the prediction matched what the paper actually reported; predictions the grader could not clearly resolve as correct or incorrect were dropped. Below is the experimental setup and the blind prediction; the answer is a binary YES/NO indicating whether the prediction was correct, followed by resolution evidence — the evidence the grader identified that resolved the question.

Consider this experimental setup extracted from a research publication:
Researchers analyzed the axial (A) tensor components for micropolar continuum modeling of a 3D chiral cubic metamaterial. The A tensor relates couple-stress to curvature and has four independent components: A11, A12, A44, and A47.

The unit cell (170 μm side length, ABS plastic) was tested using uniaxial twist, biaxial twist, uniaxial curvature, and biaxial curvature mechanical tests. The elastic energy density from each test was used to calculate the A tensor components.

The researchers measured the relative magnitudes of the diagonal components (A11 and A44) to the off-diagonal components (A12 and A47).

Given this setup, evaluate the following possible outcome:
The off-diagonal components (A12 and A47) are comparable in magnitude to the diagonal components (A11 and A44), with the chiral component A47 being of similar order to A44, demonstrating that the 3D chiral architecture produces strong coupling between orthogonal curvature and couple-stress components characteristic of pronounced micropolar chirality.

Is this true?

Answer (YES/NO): YES